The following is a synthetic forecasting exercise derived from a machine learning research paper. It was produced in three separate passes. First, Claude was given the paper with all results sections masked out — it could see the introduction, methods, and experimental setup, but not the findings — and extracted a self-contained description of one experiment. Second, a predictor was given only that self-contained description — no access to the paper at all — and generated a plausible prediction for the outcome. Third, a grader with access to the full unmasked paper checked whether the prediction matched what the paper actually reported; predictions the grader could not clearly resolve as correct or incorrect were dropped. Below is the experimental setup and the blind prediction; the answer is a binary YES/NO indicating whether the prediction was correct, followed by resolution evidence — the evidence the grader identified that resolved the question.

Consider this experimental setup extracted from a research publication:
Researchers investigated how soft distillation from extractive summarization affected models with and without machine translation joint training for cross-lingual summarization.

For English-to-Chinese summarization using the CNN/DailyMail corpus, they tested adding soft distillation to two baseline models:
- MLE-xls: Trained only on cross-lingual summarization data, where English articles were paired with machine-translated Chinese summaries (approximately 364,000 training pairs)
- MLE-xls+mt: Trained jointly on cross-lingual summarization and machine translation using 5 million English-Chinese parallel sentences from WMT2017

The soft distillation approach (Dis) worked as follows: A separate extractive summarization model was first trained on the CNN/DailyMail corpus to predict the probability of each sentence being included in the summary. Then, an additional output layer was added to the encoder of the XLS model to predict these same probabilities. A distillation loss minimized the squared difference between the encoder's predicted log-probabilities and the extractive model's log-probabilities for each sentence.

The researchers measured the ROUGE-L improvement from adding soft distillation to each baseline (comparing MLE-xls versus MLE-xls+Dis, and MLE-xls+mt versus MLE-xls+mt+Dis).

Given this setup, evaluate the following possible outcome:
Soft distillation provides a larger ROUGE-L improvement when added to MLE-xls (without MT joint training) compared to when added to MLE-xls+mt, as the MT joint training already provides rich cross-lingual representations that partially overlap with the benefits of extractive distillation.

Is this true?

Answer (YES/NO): YES